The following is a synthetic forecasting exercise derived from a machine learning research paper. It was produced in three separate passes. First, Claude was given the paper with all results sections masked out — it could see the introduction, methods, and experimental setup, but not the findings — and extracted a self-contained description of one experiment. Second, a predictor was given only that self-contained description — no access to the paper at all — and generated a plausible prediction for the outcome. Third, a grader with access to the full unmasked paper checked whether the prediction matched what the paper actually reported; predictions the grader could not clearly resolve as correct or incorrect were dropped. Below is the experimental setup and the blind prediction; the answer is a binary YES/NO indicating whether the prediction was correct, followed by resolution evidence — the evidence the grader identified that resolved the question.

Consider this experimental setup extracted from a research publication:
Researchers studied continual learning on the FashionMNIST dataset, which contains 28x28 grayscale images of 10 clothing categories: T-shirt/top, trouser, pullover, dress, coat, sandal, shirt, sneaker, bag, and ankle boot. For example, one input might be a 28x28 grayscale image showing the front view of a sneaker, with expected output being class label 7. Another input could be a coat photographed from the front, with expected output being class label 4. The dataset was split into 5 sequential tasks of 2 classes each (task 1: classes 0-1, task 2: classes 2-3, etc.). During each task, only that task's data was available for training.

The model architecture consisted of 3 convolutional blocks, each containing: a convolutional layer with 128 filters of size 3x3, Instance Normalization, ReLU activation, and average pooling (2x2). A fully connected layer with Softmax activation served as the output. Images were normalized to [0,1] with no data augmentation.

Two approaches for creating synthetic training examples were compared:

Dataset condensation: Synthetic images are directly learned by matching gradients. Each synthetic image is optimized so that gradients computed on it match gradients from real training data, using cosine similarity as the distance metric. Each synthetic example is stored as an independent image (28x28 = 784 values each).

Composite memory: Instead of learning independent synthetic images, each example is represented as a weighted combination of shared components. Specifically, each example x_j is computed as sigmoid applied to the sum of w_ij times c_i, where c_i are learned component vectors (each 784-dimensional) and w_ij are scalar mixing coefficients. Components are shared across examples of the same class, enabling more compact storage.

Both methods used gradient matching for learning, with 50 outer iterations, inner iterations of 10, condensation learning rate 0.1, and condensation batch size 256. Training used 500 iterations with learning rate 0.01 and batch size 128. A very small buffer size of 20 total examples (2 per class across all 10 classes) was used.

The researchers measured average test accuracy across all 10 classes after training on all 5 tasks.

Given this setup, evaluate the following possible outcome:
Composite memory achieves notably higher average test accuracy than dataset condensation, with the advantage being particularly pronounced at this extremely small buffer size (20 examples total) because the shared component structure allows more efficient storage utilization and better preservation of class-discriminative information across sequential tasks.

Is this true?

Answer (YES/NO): NO